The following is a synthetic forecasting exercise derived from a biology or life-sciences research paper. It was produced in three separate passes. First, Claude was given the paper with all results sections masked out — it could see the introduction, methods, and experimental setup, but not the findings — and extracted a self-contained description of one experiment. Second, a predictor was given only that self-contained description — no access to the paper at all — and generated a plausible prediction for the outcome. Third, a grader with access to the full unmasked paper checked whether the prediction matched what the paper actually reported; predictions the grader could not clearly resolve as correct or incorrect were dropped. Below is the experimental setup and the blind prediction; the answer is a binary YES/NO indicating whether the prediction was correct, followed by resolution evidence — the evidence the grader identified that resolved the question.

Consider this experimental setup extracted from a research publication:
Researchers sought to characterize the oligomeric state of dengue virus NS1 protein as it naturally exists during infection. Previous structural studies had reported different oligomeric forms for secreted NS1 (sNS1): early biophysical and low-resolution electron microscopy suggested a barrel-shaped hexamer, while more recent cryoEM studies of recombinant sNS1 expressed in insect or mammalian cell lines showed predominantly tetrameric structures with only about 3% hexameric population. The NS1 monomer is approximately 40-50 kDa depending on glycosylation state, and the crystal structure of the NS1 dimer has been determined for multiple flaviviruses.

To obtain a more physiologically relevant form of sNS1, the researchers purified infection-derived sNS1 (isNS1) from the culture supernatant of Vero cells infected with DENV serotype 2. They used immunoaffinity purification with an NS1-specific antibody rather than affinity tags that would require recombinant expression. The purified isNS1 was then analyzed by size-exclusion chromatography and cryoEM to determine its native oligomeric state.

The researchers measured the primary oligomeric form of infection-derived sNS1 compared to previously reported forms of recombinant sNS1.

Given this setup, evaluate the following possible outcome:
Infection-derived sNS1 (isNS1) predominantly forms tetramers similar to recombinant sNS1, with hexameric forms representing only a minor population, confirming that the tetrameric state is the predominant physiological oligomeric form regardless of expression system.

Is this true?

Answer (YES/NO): NO